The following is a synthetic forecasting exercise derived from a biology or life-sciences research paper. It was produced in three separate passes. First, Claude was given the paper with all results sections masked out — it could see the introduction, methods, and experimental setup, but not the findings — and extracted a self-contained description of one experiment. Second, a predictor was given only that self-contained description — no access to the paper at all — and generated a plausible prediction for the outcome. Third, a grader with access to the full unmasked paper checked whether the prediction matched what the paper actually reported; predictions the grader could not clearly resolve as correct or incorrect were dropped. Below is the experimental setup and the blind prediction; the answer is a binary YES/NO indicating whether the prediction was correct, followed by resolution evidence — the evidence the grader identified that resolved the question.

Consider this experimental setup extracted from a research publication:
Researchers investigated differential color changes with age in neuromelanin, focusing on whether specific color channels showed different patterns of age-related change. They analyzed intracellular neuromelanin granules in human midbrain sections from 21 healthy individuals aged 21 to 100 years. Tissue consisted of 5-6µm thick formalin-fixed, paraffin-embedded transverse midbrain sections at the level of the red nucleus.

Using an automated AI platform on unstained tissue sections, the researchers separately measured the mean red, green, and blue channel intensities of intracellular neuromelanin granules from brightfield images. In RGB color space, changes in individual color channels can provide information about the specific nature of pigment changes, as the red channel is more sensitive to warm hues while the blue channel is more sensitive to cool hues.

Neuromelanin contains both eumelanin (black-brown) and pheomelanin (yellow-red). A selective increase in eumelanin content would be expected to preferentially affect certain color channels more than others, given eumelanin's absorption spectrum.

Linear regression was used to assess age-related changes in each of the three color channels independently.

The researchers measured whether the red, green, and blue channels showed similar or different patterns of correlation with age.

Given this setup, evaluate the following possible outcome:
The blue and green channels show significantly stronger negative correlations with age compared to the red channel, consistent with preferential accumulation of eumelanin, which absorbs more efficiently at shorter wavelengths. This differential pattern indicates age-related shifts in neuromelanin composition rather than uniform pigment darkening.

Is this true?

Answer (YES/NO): YES